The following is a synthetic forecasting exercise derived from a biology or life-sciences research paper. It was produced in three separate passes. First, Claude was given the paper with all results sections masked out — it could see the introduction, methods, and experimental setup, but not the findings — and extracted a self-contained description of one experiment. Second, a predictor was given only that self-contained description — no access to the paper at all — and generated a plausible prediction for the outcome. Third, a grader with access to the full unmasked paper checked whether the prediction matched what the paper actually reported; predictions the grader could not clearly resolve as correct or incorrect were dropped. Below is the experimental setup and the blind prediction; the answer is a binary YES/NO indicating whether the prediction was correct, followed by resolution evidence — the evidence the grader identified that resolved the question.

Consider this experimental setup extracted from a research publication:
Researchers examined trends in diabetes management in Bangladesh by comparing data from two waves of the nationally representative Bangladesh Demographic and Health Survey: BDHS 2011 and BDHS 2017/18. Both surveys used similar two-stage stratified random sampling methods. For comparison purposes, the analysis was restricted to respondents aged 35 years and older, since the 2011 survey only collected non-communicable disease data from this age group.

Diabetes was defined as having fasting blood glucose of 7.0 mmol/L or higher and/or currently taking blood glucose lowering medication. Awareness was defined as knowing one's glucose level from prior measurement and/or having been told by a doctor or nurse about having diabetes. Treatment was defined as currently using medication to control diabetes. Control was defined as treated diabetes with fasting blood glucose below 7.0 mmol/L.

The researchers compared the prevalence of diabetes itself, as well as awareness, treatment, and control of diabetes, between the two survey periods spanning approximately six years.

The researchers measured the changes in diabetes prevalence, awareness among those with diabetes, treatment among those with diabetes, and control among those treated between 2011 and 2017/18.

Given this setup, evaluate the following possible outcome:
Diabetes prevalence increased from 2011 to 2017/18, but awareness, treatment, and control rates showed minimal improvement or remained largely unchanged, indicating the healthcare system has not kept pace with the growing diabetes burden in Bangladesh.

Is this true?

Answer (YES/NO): NO